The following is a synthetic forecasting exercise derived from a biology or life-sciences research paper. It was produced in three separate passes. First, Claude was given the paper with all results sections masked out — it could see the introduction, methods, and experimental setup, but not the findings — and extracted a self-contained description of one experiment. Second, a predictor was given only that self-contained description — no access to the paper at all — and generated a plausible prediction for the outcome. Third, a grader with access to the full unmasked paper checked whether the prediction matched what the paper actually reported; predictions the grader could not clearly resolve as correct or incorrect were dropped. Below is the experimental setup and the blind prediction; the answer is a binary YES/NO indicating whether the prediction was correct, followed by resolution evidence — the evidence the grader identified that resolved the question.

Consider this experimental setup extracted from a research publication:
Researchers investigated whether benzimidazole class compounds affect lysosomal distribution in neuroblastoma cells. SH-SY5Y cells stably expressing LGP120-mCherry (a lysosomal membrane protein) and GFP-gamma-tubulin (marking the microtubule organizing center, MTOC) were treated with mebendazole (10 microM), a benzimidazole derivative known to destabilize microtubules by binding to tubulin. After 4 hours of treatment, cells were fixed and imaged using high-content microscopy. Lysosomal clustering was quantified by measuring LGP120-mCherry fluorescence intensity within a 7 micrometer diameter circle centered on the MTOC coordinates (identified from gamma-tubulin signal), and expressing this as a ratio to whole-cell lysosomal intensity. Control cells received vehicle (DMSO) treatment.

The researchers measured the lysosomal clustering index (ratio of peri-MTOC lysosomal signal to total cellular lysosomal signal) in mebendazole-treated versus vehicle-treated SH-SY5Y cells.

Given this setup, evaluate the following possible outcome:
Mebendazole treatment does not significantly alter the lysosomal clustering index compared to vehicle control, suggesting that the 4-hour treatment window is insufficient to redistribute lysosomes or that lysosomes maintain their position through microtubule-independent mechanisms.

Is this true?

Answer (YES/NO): NO